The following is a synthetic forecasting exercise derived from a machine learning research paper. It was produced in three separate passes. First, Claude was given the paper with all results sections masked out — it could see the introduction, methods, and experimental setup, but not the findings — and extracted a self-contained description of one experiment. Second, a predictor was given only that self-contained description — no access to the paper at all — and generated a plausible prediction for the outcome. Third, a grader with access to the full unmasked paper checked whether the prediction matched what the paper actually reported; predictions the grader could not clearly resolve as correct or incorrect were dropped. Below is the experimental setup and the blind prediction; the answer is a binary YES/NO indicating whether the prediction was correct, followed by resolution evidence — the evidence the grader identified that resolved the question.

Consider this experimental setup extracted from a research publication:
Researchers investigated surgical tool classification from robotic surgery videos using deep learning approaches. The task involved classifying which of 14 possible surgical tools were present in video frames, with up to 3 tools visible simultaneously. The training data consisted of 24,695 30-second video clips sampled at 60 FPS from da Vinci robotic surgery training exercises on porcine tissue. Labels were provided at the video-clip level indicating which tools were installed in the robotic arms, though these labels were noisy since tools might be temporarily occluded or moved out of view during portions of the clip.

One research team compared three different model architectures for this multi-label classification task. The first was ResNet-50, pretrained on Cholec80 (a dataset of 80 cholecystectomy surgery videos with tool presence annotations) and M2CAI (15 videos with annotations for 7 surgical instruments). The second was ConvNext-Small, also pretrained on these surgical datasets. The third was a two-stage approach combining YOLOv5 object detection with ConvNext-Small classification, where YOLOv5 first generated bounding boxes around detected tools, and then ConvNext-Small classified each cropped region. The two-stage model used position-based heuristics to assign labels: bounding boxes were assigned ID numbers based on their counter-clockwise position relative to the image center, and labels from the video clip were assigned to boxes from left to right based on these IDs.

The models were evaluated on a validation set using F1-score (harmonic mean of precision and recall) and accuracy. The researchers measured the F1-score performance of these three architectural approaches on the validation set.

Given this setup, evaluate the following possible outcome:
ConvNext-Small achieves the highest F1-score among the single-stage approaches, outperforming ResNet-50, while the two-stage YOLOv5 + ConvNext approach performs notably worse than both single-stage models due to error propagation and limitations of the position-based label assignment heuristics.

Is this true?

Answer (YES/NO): NO